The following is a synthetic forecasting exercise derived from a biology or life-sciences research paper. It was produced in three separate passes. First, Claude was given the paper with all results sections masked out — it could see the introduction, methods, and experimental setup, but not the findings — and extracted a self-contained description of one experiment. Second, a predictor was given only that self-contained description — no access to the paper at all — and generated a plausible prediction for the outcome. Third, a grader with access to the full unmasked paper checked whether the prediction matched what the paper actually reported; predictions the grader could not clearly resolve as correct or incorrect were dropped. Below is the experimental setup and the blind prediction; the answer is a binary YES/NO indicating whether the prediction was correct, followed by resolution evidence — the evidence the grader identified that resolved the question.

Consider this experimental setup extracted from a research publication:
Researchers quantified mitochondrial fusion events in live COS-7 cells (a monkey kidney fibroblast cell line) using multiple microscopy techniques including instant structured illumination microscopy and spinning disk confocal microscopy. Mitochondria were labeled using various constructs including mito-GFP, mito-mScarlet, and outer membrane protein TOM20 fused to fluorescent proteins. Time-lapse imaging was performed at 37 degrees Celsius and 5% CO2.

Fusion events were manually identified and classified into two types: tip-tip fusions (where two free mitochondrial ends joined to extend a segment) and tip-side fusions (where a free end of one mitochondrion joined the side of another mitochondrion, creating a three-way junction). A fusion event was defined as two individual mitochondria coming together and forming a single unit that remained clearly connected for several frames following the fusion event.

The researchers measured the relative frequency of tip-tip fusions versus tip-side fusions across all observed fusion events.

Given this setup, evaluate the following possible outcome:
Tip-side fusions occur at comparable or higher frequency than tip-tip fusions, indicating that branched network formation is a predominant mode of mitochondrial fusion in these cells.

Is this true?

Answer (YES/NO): YES